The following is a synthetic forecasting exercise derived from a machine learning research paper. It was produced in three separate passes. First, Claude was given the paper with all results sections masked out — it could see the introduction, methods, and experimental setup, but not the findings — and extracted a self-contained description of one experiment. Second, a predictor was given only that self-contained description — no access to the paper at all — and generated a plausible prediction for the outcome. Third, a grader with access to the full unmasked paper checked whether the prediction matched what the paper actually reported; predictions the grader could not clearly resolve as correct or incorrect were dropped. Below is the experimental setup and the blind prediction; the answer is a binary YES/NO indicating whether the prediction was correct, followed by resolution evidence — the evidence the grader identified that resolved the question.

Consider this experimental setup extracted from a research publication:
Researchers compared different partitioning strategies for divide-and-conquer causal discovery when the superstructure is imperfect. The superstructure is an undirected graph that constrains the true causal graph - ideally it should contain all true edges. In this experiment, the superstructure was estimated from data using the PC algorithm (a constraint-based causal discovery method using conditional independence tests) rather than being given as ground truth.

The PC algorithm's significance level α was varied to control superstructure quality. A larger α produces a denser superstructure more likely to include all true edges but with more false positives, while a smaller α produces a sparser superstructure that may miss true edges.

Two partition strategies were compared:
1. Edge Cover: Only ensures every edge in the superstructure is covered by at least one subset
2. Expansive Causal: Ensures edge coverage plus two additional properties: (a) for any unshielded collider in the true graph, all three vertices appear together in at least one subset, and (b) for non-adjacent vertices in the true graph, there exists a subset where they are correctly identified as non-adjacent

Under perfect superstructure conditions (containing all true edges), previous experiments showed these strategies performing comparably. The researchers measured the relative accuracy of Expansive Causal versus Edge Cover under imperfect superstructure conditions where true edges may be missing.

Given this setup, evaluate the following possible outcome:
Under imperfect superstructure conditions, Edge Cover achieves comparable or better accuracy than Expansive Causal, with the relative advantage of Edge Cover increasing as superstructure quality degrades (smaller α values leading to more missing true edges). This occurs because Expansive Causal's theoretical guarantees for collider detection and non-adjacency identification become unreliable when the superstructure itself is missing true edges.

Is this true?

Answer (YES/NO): NO